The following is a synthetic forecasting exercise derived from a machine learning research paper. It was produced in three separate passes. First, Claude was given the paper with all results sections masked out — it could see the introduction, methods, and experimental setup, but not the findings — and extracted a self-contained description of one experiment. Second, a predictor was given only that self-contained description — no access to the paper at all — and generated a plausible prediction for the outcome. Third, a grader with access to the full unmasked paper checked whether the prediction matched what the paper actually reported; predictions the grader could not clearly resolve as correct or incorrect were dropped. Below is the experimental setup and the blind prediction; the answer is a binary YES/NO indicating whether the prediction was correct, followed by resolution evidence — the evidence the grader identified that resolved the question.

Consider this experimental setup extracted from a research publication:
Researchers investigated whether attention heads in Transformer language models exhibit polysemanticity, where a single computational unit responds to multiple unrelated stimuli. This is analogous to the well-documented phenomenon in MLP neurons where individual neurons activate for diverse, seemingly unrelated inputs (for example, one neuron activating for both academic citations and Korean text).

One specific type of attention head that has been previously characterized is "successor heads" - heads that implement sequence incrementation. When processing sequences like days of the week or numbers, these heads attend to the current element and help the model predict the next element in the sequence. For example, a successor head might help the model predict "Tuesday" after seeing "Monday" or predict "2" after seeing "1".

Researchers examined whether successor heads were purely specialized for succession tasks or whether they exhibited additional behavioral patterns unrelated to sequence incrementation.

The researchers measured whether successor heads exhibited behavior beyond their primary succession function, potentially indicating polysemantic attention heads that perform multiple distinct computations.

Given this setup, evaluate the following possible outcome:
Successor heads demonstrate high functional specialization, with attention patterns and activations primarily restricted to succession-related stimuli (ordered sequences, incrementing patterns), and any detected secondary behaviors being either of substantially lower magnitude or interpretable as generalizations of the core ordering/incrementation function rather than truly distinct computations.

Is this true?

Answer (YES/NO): NO